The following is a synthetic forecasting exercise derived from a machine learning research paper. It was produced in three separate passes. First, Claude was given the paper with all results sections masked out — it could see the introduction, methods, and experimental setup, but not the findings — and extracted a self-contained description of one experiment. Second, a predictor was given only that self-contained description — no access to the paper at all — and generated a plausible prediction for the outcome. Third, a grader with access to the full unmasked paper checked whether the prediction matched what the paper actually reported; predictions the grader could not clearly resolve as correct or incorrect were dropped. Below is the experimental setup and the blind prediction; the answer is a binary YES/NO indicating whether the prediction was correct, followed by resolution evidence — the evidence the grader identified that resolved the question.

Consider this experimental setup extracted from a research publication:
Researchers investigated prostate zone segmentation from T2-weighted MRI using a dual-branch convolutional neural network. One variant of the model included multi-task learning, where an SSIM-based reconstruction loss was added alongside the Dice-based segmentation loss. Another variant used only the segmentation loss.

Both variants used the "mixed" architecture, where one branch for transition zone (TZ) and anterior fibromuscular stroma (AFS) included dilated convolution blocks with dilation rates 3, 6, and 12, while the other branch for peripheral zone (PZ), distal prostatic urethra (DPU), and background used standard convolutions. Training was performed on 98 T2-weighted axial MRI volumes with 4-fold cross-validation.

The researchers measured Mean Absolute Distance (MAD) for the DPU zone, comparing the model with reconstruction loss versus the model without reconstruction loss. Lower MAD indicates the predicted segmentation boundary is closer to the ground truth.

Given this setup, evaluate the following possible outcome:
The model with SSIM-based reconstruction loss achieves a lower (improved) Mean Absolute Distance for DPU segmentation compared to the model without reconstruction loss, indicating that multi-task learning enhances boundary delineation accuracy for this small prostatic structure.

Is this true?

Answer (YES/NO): YES